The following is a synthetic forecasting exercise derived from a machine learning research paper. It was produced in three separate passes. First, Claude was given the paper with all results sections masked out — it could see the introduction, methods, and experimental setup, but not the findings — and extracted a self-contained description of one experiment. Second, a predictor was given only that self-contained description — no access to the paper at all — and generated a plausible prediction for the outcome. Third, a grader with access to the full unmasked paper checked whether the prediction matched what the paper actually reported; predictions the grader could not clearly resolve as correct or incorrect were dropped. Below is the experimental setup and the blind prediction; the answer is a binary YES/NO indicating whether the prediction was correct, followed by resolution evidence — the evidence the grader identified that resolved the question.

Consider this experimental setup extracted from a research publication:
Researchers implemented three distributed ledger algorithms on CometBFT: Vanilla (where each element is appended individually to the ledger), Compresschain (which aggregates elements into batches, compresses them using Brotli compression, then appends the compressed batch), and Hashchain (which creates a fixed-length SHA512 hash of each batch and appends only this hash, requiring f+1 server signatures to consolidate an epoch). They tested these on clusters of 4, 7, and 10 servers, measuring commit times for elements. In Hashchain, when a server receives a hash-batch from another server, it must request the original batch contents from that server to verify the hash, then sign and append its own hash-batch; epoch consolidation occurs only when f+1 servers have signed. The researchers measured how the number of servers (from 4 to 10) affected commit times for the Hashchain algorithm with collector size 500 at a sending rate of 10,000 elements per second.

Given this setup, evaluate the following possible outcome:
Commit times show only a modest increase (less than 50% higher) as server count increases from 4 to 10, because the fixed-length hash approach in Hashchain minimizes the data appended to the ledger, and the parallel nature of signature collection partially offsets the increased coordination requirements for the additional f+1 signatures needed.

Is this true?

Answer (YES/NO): NO